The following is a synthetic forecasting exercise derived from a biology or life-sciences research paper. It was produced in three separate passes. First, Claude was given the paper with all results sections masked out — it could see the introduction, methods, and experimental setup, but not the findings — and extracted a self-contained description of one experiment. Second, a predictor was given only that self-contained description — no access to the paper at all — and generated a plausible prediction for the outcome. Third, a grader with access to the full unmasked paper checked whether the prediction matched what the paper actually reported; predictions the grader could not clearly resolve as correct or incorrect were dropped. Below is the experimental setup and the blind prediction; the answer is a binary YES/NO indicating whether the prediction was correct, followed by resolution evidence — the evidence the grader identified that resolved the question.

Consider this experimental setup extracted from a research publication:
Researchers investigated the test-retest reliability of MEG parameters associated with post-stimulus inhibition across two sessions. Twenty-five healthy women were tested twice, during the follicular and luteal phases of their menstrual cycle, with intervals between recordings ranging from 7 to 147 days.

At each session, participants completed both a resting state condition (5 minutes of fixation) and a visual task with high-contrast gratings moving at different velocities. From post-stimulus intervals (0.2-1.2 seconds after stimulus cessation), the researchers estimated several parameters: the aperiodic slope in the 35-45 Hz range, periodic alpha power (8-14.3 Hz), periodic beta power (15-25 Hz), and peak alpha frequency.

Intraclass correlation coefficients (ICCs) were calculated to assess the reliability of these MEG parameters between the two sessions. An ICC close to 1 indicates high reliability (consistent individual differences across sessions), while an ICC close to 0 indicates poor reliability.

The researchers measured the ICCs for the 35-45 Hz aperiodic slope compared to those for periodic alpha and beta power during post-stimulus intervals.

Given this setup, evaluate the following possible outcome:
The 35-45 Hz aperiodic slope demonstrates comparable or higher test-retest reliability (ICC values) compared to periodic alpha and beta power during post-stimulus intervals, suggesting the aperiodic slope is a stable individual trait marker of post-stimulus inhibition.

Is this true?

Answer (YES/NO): YES